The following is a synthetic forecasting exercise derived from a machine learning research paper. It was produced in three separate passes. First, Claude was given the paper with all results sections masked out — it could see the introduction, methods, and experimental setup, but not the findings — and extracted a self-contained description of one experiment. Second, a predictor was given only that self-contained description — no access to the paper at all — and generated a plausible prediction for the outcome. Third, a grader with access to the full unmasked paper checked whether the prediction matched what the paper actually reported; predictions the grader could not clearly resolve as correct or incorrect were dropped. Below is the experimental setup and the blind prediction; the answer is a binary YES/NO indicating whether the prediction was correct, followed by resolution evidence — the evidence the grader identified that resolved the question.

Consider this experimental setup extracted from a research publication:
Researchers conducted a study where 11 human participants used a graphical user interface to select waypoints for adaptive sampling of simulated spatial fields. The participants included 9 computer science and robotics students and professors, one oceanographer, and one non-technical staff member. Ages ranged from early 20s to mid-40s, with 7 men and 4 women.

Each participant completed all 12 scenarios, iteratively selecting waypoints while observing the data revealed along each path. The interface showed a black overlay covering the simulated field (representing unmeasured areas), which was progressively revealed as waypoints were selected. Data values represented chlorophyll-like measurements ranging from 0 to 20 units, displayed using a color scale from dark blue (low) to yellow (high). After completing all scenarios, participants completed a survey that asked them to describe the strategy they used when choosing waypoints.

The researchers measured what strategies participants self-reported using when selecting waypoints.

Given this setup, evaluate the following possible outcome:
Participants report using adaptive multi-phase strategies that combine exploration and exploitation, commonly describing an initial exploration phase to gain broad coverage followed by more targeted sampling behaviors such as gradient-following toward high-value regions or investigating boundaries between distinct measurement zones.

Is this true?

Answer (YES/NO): NO